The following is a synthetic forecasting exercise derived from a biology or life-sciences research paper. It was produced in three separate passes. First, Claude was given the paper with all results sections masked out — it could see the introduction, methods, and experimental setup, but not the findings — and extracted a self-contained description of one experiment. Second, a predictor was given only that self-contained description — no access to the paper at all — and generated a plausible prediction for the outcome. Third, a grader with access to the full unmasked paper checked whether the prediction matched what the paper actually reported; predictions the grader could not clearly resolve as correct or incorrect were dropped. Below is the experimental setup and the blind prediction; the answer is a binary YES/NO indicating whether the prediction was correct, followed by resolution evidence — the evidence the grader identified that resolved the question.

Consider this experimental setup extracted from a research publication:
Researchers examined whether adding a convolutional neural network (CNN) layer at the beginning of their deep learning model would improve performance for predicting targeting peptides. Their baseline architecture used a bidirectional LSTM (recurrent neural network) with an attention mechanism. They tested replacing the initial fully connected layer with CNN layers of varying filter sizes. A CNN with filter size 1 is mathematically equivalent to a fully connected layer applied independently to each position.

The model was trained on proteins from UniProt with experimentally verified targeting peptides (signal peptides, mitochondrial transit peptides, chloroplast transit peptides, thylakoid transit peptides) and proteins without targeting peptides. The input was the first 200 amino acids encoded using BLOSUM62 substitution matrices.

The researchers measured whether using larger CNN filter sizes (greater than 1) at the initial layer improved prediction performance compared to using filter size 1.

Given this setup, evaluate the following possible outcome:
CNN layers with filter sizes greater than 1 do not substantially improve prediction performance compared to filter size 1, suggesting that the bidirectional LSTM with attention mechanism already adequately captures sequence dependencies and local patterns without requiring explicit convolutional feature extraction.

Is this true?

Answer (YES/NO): YES